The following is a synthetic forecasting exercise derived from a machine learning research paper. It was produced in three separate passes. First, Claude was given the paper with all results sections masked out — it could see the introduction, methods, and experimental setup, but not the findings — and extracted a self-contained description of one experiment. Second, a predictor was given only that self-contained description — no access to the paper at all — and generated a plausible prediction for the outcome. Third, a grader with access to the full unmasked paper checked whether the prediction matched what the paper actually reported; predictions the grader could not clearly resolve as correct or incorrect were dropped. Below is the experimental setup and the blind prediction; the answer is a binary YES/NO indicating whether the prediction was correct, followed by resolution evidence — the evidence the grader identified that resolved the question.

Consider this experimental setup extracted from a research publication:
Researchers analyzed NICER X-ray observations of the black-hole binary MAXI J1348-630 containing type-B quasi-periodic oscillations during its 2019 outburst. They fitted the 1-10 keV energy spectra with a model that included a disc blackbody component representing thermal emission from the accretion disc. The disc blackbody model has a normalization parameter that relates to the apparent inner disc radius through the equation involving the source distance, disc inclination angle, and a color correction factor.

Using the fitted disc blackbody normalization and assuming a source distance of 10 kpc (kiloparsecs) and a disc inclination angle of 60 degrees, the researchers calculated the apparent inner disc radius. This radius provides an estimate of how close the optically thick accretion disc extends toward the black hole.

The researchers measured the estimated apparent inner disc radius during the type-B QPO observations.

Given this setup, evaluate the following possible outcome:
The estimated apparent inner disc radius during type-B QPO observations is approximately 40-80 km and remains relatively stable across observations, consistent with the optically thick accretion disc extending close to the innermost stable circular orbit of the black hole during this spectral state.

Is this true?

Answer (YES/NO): NO